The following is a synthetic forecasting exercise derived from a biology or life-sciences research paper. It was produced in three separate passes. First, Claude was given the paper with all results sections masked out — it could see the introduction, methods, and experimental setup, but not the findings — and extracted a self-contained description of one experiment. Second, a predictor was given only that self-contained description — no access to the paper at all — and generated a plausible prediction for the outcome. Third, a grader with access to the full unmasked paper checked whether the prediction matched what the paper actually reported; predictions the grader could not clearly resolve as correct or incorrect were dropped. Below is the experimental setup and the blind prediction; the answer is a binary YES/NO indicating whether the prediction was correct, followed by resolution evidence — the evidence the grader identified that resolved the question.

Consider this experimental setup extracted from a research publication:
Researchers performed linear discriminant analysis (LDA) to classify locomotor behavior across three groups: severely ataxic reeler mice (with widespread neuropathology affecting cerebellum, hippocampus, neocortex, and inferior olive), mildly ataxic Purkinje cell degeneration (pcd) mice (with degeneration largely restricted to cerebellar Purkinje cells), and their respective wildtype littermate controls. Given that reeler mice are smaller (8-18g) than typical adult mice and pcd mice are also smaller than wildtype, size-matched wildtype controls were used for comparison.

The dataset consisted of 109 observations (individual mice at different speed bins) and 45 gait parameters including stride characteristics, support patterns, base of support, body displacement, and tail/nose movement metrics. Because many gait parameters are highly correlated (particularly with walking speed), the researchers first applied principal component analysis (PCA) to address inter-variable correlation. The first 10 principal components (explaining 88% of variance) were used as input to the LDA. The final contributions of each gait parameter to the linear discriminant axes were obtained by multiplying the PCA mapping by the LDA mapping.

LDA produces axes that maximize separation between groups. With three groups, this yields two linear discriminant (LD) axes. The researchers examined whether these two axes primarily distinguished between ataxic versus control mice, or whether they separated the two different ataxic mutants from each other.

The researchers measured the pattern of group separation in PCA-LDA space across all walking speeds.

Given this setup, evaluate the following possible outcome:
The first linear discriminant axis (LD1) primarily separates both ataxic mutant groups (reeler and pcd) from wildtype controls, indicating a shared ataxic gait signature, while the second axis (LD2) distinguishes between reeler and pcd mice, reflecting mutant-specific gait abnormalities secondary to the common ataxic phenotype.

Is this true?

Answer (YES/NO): YES